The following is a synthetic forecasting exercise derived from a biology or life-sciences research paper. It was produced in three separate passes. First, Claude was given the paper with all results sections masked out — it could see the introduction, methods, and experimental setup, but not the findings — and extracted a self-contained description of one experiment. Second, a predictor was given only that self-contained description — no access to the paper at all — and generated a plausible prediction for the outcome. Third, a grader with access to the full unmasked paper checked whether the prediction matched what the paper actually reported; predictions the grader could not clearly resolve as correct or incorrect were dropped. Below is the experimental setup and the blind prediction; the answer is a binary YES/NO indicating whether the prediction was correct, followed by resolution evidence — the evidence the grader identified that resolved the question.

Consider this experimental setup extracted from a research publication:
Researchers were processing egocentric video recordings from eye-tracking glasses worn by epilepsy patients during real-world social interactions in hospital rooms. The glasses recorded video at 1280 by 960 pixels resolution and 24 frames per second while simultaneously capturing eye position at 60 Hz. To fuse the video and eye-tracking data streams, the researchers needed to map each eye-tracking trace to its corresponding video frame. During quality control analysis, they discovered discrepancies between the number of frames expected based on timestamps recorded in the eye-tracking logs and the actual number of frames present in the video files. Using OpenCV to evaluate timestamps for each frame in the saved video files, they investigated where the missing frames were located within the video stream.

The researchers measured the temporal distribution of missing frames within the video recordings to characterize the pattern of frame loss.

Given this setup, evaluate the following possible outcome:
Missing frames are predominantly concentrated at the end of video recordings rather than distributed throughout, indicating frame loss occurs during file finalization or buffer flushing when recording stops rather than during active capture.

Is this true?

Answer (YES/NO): NO